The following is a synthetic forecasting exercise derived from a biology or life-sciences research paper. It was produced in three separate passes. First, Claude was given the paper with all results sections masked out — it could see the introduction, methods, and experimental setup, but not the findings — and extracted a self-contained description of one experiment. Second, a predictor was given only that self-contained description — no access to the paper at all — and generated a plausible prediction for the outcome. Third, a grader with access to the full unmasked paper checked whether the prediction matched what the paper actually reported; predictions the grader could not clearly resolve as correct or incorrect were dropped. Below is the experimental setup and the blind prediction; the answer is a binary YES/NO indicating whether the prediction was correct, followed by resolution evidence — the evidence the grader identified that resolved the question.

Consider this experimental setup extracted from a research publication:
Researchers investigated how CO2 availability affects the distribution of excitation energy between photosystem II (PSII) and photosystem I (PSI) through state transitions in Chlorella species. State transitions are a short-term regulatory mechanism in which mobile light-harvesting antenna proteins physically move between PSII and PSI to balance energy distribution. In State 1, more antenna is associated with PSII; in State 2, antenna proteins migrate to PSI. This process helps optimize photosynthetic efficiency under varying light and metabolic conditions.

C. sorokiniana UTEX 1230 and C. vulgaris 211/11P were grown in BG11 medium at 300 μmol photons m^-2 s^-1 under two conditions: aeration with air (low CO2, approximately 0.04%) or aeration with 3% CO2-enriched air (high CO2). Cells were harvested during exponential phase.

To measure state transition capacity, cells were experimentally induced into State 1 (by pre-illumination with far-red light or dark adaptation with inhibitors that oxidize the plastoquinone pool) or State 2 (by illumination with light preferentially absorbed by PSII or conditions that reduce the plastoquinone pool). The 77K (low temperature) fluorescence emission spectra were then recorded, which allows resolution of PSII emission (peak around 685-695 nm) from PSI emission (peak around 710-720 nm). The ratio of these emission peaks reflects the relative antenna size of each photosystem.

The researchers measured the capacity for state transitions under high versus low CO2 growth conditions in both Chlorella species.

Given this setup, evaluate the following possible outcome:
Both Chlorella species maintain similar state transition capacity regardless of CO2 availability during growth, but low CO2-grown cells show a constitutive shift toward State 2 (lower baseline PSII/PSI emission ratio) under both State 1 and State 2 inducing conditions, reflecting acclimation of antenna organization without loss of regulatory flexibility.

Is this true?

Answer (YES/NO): NO